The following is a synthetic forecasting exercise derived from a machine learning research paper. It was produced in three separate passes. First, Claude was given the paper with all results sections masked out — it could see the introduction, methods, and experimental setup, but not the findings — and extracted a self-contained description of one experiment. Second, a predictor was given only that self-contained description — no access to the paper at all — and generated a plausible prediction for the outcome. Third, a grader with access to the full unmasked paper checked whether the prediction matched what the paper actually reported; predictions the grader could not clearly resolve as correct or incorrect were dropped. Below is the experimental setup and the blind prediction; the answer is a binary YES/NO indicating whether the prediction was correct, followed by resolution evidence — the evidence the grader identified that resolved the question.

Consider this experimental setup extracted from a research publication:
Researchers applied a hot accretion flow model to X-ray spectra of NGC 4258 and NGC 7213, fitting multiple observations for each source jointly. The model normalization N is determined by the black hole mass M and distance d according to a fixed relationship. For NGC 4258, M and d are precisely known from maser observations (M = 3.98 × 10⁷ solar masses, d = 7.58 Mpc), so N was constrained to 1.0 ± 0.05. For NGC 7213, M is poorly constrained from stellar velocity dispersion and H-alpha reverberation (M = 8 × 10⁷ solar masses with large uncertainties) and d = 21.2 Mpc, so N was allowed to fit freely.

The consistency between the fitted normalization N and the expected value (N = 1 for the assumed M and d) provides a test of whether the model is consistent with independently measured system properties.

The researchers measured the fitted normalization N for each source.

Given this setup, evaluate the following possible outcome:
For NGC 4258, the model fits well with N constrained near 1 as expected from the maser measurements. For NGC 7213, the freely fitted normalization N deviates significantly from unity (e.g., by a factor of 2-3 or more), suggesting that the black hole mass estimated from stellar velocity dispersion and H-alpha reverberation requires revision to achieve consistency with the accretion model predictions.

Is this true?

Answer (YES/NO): NO